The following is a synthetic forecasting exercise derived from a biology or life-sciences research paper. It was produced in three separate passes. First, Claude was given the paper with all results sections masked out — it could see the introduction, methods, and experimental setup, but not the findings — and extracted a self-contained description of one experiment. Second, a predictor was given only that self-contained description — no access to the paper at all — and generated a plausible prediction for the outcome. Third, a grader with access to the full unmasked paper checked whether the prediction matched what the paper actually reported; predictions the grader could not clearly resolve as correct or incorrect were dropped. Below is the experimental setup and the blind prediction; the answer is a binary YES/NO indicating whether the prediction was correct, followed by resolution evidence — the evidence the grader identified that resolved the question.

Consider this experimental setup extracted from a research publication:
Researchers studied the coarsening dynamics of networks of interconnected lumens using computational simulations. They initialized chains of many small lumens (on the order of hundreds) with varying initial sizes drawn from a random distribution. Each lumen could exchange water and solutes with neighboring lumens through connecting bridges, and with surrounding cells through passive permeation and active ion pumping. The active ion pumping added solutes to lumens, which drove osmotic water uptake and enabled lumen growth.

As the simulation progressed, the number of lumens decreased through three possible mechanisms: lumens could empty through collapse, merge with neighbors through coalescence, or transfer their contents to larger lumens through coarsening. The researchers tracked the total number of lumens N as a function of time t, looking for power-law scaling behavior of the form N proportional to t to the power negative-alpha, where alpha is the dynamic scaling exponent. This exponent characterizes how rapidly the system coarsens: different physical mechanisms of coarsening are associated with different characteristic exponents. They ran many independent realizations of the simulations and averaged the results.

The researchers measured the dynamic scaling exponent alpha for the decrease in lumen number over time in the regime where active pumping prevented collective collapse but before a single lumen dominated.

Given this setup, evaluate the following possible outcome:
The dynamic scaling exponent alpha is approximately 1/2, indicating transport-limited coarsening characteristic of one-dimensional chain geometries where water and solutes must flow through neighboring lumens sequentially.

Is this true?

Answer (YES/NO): NO